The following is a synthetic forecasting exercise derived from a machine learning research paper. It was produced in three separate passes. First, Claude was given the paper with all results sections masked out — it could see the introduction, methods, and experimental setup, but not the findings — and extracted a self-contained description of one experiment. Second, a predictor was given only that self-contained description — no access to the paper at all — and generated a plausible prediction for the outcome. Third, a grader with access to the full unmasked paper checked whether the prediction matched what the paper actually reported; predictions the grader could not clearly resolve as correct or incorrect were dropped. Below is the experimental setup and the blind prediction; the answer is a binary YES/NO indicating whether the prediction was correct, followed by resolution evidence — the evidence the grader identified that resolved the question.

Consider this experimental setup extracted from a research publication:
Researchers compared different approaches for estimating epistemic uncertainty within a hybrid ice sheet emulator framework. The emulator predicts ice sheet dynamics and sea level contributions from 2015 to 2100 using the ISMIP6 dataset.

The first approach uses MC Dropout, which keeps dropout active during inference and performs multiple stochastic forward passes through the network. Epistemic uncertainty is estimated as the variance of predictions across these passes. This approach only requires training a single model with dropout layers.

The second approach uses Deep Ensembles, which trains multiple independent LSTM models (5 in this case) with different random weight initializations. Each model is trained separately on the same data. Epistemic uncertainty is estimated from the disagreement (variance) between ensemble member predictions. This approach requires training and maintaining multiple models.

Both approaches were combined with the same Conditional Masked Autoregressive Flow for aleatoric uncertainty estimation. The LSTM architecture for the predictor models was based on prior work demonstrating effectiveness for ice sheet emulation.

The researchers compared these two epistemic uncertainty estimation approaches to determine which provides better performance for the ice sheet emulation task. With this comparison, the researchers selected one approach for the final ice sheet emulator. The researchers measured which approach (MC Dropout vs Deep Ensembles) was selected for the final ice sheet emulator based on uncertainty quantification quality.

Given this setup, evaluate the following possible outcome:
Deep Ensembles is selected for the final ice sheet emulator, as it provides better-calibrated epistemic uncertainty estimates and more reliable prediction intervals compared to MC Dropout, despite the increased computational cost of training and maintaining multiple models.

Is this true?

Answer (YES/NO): YES